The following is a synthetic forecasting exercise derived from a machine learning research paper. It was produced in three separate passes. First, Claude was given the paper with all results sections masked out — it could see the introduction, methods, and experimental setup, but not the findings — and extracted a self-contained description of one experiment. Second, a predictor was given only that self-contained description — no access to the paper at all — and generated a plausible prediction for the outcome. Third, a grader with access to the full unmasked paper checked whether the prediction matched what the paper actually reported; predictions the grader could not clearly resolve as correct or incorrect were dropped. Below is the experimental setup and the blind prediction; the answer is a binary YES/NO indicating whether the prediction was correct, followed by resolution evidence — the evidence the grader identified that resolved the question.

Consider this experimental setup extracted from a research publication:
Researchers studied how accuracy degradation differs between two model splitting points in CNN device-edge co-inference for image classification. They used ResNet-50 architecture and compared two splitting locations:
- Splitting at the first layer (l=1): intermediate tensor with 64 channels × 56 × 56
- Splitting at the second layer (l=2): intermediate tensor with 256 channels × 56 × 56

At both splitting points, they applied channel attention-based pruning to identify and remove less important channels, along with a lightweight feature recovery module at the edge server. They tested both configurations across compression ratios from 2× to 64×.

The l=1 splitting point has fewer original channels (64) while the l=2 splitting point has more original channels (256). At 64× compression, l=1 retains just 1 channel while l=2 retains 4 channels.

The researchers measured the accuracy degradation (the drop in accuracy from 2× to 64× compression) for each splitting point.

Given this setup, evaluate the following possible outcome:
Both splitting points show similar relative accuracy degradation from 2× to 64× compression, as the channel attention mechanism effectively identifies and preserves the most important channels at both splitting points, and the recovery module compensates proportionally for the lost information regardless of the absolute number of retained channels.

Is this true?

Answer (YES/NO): NO